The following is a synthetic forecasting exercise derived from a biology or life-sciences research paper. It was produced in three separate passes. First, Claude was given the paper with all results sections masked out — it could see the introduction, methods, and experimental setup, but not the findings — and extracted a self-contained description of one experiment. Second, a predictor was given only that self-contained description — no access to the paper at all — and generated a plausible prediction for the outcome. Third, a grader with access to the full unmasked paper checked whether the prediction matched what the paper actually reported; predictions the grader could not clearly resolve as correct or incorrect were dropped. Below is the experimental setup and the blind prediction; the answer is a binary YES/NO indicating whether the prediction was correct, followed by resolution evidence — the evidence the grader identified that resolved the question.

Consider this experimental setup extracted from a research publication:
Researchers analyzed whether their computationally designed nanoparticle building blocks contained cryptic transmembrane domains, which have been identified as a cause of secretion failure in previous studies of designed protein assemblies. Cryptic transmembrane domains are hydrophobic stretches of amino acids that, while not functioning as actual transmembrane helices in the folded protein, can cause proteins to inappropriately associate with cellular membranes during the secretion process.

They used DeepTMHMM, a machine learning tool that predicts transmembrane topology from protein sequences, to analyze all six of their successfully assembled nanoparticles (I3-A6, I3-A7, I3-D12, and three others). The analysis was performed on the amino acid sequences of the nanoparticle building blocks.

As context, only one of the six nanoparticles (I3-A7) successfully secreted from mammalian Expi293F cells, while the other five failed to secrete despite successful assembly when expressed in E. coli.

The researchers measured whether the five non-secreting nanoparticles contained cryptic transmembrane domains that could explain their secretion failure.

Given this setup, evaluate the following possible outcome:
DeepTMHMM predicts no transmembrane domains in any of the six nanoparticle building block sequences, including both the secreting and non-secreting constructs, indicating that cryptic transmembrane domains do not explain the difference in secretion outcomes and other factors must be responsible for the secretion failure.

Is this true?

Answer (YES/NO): YES